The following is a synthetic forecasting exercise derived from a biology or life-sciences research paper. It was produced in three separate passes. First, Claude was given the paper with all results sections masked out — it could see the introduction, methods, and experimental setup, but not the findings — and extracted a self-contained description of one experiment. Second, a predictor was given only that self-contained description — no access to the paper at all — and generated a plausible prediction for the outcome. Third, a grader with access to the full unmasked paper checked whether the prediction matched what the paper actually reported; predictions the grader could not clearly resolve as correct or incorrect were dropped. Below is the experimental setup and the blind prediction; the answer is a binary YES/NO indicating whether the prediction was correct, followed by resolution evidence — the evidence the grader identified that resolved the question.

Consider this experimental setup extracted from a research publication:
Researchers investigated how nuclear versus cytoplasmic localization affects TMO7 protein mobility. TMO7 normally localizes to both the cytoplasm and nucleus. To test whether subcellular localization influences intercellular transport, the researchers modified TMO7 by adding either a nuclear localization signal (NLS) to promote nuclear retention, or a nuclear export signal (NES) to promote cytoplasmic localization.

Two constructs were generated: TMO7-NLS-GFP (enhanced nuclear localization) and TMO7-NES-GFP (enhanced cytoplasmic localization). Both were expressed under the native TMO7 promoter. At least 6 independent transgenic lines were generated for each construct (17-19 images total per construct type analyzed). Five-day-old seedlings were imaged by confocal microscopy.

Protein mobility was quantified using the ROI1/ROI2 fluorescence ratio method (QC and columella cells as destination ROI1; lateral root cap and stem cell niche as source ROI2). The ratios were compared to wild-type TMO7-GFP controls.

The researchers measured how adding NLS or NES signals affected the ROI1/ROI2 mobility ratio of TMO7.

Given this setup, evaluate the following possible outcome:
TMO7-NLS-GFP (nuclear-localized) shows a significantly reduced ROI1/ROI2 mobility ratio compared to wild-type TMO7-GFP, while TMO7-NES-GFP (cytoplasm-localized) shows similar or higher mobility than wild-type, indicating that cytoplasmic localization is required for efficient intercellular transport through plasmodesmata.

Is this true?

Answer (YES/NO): NO